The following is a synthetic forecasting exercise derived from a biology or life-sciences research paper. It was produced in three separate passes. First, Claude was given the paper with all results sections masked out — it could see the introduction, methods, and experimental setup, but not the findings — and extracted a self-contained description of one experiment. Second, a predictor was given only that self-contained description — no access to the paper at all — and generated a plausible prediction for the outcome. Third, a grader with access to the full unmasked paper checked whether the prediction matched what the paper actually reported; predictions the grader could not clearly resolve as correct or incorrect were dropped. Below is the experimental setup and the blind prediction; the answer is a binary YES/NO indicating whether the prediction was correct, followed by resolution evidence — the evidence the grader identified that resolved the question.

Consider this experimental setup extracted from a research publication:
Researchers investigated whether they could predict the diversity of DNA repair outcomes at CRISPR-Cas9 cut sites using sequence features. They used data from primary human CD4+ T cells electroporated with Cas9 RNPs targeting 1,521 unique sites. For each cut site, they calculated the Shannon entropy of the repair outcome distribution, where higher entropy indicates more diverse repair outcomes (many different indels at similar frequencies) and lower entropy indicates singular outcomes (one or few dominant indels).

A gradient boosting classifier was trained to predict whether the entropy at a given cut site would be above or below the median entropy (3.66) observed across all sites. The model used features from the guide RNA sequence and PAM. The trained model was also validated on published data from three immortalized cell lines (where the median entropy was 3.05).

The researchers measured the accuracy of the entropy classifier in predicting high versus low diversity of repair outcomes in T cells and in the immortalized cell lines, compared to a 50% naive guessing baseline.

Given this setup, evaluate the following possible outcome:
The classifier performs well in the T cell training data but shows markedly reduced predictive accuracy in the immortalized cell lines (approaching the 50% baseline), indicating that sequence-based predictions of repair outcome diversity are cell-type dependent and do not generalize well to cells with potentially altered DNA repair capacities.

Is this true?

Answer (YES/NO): NO